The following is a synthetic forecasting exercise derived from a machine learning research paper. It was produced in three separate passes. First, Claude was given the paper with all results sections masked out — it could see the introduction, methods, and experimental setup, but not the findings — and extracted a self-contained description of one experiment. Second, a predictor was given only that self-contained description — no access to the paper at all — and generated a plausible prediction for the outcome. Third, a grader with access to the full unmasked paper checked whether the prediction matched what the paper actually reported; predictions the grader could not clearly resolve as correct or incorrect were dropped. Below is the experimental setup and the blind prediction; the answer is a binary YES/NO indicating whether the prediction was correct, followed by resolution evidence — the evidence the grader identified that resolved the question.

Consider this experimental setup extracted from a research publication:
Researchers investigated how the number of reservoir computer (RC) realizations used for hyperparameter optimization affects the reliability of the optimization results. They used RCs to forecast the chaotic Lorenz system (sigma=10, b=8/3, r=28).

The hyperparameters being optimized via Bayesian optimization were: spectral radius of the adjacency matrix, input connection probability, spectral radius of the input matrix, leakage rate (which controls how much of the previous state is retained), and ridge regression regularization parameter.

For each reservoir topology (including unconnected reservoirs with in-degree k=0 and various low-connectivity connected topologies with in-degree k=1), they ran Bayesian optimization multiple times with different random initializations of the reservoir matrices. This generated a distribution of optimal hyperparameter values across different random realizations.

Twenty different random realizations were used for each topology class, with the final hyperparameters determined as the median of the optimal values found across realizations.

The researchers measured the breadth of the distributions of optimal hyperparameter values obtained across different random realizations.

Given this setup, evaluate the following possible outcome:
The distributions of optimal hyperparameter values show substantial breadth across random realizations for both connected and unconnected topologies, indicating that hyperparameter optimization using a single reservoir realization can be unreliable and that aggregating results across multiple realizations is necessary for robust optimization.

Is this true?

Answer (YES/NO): NO